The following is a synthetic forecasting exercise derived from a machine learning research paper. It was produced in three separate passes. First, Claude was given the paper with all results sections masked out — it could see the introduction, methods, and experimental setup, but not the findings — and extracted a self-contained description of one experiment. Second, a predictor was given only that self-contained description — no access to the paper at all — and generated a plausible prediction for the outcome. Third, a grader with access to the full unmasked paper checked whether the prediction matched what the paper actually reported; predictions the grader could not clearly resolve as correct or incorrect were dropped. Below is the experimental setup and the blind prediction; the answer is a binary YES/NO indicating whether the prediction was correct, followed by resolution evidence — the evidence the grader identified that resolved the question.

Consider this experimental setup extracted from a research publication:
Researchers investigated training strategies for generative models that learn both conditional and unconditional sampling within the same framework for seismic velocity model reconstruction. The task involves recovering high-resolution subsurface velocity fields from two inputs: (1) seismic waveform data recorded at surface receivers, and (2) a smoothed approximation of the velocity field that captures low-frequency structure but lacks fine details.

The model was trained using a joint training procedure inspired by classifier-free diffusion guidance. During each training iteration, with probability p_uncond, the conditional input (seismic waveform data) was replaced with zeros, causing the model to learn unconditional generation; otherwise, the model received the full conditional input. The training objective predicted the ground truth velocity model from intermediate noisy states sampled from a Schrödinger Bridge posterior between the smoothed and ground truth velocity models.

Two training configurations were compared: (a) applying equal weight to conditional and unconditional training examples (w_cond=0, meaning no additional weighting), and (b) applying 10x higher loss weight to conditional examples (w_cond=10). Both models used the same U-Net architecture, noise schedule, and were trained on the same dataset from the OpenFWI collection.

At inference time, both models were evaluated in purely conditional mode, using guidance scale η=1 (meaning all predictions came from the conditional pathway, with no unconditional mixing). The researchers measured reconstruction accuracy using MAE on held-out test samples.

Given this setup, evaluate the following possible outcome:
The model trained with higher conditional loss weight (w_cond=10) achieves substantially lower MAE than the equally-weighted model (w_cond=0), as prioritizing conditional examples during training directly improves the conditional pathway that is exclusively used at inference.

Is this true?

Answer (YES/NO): YES